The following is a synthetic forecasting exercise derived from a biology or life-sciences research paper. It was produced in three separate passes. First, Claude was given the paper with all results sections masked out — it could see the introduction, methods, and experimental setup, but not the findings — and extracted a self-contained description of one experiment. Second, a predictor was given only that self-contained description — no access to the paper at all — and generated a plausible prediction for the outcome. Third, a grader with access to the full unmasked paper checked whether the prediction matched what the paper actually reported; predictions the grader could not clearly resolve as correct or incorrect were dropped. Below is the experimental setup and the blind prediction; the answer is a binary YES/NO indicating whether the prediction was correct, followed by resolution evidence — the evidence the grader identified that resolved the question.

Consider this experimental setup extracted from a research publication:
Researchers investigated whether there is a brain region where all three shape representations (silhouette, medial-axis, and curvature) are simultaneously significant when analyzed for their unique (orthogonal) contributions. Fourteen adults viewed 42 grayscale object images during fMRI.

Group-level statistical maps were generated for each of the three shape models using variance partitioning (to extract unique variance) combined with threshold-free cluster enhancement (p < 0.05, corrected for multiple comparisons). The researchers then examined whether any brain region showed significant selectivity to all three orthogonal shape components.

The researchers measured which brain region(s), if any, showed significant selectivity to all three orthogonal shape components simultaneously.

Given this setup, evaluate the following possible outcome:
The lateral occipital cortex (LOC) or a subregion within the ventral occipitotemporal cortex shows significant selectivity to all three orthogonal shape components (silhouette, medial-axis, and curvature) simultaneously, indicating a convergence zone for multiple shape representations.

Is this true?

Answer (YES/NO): NO